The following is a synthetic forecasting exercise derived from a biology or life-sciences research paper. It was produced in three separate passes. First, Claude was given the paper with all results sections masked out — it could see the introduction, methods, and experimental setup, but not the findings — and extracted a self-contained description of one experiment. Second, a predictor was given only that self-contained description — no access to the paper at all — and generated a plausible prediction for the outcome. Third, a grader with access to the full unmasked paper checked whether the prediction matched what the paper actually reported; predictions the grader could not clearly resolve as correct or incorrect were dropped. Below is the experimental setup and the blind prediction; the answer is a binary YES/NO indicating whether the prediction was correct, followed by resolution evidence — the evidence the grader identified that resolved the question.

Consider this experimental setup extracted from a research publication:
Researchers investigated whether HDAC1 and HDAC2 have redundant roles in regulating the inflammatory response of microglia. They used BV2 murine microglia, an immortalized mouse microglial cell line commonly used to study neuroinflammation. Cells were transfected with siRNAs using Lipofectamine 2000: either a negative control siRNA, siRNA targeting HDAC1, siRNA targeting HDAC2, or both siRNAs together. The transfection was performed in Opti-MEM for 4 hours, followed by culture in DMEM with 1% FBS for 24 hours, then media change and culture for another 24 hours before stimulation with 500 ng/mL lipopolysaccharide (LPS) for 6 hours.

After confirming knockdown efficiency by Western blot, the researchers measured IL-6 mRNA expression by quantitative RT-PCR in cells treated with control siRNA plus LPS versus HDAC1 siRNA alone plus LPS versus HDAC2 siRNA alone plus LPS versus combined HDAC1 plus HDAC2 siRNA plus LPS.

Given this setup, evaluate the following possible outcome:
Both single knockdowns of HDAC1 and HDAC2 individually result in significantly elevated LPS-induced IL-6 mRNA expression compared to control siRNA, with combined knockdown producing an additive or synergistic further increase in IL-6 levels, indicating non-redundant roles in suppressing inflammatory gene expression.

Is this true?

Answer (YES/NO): NO